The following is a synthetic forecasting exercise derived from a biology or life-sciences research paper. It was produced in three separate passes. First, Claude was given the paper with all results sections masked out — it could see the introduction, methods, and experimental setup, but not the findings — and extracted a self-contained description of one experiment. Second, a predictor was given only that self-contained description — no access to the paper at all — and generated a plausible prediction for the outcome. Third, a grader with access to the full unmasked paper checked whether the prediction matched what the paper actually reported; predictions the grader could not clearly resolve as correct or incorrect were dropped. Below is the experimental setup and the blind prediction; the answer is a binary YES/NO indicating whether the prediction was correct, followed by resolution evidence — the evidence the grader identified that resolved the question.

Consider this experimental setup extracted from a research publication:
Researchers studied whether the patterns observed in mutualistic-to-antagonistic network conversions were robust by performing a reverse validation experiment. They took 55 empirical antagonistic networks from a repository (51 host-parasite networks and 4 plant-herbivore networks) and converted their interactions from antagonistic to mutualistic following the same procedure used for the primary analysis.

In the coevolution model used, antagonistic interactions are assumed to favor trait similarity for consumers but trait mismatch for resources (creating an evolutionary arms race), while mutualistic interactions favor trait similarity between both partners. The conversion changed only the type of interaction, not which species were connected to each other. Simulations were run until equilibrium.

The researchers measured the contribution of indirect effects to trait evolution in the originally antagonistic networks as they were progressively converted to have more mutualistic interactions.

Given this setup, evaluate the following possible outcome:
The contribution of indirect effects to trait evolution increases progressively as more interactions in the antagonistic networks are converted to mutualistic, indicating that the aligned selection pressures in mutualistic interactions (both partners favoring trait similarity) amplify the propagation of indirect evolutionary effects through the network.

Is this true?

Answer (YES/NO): YES